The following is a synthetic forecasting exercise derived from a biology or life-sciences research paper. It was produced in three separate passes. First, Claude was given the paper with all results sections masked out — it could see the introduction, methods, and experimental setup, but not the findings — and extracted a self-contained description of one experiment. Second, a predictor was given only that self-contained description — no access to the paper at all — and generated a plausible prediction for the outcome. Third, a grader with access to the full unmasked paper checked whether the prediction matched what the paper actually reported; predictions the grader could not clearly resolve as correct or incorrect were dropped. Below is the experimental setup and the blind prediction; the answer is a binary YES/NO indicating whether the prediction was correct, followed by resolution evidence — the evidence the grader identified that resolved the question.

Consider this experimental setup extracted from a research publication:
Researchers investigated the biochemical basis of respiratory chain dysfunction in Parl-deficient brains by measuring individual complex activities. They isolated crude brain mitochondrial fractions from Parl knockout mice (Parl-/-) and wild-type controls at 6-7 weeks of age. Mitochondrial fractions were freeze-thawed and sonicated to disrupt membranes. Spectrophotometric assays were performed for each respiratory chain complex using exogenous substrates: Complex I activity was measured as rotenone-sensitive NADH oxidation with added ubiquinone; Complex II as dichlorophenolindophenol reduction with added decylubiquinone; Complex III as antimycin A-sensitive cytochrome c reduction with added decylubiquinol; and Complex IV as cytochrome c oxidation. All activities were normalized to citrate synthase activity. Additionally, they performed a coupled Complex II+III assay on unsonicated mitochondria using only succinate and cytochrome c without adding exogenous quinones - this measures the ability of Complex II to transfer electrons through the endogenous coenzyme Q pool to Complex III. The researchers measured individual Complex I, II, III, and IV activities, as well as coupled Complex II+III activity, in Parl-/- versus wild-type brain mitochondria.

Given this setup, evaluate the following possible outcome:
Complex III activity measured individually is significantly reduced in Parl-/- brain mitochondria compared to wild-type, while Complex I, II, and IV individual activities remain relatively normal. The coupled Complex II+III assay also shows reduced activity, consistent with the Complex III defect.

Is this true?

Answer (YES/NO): NO